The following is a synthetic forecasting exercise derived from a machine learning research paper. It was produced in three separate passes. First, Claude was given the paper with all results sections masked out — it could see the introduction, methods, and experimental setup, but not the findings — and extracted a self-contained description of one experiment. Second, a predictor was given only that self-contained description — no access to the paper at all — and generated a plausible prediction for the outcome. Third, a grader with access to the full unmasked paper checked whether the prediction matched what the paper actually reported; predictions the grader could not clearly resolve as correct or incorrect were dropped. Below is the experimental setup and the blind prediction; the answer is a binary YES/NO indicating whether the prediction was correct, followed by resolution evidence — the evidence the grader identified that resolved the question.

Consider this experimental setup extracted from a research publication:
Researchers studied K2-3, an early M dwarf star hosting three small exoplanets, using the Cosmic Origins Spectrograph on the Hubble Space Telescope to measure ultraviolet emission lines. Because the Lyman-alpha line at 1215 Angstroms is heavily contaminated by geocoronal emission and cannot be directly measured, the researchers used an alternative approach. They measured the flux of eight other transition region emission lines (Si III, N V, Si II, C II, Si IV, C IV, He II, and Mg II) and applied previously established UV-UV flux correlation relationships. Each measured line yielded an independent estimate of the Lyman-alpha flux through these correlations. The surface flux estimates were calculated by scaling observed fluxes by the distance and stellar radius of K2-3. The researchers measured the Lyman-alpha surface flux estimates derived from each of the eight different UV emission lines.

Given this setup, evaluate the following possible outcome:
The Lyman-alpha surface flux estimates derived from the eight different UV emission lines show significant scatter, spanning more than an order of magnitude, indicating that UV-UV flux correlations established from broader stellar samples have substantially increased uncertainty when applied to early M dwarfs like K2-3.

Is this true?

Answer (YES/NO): NO